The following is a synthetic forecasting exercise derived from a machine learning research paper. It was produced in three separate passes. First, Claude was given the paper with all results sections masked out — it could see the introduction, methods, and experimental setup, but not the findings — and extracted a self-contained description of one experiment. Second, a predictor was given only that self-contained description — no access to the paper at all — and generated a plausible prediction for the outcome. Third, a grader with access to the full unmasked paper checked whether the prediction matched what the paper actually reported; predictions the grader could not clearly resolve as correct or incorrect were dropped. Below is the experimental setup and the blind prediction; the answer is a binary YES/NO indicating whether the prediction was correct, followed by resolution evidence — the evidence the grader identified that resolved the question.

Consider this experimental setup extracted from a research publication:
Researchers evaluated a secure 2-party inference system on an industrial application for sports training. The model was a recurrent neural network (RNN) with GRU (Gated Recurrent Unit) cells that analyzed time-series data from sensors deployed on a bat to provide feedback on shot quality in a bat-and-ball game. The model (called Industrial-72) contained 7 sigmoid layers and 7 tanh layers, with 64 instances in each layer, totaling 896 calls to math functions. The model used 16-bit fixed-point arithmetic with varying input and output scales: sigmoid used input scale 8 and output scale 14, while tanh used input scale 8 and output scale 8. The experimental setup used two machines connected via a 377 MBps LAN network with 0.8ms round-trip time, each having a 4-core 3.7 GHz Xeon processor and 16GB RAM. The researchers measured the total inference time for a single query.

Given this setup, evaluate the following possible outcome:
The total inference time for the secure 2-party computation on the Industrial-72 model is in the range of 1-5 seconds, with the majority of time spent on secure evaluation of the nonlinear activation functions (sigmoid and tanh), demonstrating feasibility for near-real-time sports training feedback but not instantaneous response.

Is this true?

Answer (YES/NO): YES